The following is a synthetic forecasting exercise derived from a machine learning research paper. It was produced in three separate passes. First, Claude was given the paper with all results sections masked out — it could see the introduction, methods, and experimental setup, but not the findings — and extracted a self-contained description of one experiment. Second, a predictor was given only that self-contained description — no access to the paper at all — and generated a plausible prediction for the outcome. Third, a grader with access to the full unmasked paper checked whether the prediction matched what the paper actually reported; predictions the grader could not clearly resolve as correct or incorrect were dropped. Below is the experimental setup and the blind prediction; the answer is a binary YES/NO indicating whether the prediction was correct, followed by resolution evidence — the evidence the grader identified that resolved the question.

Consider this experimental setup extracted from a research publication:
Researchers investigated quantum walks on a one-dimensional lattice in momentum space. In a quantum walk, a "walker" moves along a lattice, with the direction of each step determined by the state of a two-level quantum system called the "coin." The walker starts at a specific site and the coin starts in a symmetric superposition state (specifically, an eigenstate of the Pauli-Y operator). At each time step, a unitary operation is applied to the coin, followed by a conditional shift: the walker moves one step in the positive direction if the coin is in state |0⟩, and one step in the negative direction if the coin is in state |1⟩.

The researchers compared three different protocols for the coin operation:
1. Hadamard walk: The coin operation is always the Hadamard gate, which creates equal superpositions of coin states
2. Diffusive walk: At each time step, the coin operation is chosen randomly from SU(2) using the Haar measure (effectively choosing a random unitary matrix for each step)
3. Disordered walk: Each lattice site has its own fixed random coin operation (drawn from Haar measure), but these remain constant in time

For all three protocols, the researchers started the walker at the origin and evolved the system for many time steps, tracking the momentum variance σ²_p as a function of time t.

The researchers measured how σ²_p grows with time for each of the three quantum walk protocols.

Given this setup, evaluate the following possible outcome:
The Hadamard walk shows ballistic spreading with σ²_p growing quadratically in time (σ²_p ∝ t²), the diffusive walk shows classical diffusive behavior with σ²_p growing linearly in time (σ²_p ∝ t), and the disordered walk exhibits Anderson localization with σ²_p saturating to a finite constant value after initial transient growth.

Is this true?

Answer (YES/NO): YES